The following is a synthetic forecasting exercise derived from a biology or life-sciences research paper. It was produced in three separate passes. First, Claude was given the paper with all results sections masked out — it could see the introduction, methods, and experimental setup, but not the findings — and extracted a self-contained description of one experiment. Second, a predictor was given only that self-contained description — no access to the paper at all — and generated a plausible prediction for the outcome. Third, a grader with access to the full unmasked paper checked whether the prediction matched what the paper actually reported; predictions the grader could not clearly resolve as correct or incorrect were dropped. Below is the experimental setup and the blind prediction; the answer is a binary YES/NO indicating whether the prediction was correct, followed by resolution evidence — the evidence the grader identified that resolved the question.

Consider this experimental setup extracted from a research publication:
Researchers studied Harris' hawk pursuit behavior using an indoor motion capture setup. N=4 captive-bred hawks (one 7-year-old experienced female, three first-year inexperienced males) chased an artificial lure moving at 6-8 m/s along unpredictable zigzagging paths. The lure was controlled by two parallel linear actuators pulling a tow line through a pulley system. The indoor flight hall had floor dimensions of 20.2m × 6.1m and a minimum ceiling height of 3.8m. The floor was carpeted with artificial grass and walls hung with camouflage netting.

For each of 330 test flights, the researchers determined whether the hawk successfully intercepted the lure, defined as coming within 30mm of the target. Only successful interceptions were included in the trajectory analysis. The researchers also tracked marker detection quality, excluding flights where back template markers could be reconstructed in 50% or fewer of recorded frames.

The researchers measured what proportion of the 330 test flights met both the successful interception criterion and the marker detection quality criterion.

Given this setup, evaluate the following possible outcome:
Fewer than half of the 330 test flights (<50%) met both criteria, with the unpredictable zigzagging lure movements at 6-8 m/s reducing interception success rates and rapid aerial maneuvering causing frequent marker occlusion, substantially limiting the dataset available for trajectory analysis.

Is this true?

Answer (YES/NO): NO